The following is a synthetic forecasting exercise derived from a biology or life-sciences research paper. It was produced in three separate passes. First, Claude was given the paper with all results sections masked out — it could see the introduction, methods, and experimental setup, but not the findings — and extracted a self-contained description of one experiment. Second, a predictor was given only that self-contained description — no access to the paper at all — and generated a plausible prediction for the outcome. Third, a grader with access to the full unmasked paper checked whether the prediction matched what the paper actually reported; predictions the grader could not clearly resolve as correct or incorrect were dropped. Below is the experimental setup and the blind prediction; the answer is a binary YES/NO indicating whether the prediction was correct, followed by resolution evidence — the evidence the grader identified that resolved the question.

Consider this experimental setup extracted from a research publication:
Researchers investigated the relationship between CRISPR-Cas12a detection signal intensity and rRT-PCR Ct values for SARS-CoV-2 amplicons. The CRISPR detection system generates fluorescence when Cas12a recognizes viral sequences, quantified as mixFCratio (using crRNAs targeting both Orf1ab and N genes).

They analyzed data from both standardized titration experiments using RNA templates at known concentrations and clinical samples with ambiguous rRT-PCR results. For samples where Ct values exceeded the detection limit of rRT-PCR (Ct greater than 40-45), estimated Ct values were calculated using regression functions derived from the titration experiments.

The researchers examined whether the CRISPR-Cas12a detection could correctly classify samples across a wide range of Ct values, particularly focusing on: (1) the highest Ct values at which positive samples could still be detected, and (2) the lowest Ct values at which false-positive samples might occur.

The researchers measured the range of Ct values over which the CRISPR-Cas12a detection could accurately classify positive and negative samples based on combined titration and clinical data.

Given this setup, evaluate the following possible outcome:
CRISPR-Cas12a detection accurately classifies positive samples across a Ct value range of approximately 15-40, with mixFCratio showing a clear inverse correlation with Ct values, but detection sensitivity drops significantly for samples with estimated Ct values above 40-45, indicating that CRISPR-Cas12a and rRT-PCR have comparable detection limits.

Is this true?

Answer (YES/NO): NO